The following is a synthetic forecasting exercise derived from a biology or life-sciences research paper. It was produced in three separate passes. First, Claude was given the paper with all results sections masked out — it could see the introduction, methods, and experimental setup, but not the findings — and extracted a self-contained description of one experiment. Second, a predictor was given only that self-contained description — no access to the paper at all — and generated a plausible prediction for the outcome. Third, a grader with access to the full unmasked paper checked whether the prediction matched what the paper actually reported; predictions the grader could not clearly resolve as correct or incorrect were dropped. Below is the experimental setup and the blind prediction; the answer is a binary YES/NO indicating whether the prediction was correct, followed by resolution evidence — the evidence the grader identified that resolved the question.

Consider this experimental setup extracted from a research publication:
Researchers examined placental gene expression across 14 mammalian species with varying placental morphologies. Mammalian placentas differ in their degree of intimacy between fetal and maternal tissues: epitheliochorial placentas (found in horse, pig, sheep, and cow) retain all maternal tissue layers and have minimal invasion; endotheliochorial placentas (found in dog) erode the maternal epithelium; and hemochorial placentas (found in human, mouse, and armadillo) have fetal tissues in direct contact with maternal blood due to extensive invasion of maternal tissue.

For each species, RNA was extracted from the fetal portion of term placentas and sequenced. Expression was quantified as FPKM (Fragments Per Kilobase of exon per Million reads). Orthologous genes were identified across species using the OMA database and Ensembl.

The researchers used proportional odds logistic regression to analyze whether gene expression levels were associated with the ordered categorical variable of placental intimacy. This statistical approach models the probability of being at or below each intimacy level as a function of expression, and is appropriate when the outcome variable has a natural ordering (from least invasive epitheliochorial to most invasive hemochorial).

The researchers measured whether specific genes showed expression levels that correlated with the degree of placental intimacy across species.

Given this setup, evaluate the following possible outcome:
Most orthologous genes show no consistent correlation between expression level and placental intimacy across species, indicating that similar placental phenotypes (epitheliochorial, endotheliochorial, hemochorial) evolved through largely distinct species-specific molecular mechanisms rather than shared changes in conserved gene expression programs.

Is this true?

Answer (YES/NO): YES